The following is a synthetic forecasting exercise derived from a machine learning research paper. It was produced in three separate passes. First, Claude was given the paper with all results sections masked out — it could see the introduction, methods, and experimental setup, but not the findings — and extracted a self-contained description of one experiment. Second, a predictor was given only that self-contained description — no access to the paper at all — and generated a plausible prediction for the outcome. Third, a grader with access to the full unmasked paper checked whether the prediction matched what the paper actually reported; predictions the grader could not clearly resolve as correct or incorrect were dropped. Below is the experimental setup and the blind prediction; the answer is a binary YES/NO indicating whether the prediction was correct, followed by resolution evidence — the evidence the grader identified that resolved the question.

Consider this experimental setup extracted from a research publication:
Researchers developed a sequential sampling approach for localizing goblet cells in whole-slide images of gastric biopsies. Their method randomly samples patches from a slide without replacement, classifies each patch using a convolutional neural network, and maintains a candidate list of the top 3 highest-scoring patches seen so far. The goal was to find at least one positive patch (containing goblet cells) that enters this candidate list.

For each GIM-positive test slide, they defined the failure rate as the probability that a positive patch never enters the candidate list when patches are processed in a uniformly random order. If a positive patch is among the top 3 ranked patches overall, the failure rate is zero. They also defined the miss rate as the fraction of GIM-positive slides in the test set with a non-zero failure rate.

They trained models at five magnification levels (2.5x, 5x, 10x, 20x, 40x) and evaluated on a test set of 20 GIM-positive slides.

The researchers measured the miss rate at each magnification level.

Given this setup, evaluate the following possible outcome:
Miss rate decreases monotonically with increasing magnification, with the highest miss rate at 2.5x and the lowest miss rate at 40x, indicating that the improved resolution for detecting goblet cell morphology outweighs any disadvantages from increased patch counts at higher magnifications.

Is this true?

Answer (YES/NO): NO